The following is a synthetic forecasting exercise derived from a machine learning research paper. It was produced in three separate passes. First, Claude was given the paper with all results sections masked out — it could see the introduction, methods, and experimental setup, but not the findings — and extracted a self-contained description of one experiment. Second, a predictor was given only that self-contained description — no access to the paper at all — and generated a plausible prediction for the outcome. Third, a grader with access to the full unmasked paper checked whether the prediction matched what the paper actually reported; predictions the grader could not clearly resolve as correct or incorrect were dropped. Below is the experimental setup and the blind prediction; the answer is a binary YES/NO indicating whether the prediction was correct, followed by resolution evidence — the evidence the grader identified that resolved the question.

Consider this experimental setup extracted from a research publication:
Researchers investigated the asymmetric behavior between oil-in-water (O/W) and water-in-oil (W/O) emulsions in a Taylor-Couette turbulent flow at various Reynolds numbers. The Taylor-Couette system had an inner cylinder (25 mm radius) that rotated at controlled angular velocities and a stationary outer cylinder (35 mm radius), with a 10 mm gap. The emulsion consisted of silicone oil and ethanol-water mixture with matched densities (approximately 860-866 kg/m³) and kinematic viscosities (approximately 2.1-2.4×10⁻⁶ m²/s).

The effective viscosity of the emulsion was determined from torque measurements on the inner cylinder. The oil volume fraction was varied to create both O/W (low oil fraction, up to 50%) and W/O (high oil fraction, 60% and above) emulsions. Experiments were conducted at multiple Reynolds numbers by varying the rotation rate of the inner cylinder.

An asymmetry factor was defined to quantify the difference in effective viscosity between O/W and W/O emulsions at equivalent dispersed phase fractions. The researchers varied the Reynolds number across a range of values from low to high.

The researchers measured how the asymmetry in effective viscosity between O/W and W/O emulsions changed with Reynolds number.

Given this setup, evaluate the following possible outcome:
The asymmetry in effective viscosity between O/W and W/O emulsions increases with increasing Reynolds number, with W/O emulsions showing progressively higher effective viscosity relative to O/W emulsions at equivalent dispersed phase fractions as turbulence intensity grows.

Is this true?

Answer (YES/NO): NO